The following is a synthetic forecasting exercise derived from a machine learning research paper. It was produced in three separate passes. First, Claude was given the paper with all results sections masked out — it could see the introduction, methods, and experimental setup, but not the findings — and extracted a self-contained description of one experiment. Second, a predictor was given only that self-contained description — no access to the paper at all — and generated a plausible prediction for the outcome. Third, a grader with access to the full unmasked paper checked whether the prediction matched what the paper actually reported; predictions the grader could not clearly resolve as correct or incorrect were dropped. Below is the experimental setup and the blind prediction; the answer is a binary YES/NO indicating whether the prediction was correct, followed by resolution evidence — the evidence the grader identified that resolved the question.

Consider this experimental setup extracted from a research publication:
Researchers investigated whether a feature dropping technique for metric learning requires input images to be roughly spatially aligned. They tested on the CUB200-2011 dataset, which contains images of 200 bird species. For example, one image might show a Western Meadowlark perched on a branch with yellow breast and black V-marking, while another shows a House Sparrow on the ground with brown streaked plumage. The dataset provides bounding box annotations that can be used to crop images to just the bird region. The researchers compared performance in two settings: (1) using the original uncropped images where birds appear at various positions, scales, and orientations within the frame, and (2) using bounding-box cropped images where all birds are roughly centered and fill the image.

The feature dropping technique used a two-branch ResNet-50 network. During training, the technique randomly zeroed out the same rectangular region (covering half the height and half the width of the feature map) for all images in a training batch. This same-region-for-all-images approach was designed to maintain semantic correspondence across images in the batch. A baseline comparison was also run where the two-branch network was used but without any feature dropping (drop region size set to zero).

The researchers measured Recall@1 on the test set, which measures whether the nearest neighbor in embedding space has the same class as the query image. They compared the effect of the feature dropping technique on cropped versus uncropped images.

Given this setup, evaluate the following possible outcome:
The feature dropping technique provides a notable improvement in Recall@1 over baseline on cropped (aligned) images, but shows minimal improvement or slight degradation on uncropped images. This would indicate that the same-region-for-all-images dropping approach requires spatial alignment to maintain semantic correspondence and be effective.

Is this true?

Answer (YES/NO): NO